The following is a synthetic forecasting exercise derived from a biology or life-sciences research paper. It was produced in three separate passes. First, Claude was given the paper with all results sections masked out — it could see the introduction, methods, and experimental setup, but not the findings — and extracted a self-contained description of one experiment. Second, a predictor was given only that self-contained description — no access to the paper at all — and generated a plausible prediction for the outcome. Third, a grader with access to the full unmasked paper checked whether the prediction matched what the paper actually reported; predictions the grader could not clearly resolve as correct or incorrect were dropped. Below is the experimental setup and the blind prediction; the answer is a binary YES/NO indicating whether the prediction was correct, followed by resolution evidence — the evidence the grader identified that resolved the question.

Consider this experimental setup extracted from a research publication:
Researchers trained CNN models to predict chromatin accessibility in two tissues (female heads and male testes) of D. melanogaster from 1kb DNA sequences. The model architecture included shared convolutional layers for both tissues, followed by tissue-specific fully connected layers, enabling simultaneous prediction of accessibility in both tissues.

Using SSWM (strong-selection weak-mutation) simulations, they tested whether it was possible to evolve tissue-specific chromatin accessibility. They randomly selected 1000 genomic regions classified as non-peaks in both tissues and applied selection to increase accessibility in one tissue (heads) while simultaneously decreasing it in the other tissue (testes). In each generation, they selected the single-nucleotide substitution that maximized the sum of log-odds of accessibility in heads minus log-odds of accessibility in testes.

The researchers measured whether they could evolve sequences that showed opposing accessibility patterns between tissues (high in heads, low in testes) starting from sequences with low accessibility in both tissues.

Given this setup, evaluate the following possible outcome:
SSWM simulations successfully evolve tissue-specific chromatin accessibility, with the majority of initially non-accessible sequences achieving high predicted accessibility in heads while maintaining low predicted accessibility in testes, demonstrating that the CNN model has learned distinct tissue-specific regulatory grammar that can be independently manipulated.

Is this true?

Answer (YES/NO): NO